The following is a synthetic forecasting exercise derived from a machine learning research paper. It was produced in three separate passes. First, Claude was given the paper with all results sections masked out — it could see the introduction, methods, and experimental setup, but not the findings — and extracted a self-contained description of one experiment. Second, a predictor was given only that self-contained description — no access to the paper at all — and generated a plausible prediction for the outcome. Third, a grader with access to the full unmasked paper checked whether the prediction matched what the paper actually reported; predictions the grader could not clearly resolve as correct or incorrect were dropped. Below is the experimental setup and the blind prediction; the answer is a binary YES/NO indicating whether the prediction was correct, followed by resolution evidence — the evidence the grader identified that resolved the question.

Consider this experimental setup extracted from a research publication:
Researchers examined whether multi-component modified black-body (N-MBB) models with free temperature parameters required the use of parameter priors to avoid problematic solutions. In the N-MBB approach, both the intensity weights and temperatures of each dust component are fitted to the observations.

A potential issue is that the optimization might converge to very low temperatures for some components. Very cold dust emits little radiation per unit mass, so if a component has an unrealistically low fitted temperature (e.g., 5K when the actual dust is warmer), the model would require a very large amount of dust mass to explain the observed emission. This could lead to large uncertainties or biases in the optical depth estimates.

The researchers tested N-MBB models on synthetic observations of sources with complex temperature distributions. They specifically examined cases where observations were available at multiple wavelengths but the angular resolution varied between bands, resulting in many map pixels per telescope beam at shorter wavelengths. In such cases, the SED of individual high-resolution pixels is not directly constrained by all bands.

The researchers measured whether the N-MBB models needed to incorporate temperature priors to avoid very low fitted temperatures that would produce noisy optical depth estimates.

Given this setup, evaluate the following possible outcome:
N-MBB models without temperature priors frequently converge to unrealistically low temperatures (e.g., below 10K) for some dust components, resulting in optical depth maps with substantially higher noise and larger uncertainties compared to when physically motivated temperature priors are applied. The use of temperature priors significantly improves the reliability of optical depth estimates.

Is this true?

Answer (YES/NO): YES